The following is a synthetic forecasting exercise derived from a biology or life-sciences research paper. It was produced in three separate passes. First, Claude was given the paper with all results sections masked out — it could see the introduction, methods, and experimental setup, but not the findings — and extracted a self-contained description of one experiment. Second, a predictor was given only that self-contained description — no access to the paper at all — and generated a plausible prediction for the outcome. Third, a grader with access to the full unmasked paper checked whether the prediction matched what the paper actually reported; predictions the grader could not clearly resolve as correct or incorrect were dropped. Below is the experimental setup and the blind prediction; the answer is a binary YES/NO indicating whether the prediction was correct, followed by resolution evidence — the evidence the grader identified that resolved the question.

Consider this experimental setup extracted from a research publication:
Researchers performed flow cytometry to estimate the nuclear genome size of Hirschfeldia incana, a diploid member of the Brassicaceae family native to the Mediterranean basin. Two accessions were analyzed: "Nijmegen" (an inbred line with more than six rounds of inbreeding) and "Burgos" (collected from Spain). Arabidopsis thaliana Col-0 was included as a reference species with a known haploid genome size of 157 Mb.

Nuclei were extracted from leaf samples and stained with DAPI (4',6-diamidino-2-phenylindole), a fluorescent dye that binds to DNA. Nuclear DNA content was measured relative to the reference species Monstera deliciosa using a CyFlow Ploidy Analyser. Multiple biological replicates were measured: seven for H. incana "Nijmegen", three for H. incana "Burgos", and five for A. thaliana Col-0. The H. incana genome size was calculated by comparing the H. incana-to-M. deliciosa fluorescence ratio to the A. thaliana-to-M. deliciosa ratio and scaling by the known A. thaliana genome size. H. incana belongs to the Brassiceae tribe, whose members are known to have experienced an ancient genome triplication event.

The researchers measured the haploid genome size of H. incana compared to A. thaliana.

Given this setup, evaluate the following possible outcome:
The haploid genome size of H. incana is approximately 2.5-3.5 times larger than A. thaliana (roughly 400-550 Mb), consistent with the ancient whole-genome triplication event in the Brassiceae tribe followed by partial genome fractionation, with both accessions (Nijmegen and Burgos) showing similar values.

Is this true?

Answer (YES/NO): YES